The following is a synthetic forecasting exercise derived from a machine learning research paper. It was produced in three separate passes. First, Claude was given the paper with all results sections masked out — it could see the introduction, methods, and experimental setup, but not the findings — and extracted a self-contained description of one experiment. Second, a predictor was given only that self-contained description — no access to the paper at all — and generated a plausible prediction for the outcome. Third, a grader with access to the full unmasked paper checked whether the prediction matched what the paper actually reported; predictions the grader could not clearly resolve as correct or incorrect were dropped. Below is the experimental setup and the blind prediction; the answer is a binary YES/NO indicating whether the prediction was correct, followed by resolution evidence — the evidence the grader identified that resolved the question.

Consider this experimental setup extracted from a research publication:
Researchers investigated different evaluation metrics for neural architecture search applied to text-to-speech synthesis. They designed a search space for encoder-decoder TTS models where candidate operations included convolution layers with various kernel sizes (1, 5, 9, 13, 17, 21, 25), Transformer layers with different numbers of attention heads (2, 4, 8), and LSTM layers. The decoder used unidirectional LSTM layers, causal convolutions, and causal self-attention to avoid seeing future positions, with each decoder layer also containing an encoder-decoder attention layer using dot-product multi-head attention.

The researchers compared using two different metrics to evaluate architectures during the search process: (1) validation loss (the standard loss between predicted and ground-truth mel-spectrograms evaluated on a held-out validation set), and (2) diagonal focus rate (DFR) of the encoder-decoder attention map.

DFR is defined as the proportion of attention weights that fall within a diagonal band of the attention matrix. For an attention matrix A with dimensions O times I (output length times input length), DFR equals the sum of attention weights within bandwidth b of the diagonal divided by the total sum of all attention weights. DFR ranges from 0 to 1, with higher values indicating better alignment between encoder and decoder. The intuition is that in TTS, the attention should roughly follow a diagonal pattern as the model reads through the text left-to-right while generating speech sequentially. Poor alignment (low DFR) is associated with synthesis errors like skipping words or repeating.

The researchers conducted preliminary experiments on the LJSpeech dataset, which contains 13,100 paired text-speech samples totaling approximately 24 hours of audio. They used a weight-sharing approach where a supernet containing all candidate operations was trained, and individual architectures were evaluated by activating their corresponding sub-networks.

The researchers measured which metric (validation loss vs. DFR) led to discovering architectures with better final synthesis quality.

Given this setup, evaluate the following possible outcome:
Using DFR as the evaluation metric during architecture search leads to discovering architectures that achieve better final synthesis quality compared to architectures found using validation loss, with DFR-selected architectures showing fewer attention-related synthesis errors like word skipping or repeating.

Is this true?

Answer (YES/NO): YES